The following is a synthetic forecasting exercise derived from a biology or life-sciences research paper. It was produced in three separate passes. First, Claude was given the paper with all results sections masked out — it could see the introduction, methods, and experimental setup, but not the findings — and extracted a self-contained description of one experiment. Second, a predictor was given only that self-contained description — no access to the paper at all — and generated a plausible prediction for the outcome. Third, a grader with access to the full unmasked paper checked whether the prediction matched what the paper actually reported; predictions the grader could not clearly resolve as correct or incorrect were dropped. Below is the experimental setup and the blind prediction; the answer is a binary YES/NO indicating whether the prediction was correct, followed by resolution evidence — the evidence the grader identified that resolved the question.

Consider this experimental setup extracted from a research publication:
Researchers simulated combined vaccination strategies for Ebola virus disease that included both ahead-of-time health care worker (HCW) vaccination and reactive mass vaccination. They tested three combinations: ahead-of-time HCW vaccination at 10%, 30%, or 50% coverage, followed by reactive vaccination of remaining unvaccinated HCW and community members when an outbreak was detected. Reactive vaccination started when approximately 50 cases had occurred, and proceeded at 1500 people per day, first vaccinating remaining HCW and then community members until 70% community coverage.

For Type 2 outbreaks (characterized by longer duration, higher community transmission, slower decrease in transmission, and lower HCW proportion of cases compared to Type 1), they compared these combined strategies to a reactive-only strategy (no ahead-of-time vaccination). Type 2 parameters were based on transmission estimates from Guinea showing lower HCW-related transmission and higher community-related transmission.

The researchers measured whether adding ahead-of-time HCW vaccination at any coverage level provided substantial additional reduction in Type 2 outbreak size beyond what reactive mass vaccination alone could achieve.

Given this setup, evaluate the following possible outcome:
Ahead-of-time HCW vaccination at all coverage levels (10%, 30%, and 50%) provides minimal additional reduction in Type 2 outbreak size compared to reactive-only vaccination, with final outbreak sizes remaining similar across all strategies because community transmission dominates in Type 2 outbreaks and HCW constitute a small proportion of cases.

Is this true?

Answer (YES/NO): YES